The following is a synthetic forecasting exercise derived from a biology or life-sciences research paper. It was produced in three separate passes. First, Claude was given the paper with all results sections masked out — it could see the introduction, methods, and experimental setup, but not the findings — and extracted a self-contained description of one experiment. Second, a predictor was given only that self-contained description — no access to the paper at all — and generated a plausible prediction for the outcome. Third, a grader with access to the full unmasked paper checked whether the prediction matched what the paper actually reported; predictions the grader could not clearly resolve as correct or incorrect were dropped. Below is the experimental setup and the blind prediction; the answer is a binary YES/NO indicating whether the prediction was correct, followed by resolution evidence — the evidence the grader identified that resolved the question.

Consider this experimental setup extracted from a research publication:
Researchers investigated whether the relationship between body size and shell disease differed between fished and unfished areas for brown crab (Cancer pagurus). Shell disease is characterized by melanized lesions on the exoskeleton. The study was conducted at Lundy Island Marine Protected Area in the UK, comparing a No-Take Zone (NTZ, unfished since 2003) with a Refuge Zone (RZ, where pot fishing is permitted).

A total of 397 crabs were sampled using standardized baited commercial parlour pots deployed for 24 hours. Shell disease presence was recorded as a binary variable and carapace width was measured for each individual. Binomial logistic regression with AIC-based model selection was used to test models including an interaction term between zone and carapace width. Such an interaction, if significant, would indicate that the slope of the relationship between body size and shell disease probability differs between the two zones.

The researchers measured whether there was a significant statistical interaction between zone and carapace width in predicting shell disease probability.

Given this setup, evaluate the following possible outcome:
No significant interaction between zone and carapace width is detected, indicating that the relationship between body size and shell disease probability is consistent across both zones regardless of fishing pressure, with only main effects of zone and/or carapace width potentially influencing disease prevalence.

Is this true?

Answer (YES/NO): YES